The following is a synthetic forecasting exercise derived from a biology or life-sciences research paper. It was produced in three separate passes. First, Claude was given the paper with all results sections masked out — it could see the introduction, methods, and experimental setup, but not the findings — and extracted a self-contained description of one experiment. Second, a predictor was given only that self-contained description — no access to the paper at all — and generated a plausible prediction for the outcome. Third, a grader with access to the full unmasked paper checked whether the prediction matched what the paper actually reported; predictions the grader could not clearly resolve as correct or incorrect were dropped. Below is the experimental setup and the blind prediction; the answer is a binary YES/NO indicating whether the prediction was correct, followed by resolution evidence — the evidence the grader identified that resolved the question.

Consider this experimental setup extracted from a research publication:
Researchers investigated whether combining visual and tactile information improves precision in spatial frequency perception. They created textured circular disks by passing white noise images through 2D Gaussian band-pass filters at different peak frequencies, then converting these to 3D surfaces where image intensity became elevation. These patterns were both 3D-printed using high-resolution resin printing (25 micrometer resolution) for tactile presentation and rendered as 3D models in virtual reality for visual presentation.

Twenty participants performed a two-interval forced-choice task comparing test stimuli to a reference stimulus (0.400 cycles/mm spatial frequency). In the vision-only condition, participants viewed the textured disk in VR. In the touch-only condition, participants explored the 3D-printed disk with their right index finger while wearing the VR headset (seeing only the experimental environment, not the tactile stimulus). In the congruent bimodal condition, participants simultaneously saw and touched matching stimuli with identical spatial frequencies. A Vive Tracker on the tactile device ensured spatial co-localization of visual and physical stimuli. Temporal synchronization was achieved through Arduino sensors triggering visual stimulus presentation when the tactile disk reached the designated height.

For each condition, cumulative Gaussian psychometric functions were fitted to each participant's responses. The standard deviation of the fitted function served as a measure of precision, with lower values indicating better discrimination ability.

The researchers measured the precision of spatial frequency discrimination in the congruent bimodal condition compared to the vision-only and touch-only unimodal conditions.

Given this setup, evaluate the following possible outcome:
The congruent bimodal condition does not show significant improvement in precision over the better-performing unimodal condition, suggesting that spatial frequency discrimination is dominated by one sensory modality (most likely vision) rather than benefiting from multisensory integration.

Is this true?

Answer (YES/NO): NO